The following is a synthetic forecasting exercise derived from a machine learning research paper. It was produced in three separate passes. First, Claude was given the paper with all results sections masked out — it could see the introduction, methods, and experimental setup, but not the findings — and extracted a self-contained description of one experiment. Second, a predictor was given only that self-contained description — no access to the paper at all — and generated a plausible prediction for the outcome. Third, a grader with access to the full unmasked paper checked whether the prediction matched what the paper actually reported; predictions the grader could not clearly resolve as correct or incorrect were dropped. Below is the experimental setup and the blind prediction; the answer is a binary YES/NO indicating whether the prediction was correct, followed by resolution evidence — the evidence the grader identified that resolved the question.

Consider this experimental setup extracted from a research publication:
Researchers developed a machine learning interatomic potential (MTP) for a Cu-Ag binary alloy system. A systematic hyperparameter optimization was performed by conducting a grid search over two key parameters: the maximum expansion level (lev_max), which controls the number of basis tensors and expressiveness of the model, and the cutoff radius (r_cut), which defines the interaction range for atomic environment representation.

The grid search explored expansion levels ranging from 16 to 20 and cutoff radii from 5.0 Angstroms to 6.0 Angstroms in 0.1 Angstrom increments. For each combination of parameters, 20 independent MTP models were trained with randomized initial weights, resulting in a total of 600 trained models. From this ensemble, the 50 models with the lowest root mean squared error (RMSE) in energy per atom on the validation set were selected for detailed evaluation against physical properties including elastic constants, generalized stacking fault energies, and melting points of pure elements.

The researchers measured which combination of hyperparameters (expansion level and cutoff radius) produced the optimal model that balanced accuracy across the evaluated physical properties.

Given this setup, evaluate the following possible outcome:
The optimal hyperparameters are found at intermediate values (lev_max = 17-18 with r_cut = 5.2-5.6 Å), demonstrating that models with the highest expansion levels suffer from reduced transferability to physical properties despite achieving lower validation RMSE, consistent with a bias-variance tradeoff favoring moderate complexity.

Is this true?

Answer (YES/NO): NO